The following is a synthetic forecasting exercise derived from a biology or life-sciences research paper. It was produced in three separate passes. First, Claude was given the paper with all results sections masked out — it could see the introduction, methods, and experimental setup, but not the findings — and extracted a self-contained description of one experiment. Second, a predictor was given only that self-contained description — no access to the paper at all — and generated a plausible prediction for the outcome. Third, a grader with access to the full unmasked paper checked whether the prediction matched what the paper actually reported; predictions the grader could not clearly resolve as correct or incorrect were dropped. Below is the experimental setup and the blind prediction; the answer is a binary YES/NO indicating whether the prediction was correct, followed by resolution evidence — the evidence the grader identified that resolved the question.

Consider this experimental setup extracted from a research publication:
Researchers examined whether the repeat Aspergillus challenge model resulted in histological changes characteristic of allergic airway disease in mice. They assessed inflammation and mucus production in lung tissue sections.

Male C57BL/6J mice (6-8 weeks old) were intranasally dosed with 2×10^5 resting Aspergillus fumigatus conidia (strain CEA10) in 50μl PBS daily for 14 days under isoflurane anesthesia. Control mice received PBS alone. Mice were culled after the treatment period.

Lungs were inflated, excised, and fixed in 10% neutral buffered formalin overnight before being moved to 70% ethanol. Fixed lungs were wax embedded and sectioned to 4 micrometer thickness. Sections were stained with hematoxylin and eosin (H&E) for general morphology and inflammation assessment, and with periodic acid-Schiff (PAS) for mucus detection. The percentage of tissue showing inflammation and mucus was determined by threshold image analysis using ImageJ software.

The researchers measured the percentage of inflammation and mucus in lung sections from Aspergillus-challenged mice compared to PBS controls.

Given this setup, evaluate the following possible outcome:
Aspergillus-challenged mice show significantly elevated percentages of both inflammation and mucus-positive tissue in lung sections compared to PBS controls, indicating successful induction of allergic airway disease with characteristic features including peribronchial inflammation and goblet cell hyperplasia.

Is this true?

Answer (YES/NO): NO